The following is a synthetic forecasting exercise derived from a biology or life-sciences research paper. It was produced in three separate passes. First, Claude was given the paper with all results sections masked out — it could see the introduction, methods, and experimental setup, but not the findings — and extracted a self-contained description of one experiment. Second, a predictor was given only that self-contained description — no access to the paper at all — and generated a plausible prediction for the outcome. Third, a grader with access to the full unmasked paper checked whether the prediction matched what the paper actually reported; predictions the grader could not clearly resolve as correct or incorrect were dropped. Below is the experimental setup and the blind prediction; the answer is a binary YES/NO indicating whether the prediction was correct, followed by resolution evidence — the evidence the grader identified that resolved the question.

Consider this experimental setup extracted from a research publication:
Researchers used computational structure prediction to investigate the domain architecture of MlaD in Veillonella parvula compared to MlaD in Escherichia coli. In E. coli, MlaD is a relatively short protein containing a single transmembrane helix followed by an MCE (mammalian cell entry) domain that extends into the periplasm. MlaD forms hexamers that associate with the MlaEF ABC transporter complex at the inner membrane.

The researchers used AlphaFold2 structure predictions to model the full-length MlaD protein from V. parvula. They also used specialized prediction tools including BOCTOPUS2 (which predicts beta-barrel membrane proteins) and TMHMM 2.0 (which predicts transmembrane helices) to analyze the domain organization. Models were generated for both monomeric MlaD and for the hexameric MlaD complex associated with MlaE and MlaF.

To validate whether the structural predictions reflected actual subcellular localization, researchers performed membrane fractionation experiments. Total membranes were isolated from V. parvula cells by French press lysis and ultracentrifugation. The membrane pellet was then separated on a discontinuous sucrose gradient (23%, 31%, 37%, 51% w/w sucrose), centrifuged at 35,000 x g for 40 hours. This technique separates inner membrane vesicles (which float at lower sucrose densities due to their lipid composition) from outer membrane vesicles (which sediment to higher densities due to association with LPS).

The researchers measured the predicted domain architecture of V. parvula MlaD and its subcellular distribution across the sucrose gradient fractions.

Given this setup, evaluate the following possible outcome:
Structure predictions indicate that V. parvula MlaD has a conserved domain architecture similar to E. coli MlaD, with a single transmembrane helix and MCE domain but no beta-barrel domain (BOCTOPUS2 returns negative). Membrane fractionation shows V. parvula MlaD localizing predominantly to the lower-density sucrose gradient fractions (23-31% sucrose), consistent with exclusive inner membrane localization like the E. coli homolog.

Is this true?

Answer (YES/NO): NO